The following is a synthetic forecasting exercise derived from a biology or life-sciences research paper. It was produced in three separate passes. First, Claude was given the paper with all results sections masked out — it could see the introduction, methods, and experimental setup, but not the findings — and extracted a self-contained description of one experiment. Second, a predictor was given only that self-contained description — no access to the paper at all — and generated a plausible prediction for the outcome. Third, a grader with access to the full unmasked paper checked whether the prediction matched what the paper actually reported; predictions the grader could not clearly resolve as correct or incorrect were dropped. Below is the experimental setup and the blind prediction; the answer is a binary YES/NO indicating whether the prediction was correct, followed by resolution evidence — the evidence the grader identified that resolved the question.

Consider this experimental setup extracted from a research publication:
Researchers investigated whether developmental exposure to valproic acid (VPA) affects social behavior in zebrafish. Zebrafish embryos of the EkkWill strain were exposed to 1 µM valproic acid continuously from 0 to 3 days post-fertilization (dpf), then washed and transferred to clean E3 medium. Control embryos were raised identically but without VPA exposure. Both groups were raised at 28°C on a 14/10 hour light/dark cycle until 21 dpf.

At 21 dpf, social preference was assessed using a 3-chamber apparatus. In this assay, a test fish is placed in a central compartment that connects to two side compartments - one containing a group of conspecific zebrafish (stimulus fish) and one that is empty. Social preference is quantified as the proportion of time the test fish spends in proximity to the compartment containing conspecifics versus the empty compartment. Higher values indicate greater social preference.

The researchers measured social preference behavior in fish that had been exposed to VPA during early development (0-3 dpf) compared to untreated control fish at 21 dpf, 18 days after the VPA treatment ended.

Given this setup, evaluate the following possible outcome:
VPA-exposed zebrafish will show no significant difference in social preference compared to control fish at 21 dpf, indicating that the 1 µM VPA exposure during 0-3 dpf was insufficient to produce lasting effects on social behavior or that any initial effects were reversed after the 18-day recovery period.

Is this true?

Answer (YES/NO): NO